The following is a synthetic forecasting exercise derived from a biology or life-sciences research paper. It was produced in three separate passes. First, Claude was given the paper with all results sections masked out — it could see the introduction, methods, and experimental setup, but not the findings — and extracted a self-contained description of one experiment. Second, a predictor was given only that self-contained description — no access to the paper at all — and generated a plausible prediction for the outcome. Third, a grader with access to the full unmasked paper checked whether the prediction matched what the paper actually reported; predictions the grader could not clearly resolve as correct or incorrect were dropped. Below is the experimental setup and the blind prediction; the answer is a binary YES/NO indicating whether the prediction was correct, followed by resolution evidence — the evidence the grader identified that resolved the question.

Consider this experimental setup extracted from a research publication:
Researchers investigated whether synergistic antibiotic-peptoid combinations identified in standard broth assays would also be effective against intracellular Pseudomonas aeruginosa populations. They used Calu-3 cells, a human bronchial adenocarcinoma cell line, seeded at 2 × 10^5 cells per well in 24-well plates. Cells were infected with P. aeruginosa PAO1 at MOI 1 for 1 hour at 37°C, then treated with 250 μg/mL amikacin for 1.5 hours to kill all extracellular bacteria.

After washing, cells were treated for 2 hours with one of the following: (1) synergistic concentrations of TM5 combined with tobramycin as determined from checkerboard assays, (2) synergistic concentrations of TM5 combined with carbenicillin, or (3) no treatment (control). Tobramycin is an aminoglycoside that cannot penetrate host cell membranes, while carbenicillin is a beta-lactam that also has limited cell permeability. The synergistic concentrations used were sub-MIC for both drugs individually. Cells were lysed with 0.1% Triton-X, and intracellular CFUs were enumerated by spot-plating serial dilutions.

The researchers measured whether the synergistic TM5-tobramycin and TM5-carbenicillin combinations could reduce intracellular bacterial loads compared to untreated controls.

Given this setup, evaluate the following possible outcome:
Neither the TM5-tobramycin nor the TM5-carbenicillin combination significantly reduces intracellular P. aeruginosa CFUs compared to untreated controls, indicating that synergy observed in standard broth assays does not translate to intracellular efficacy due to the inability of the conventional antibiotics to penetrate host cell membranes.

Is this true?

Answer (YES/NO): NO